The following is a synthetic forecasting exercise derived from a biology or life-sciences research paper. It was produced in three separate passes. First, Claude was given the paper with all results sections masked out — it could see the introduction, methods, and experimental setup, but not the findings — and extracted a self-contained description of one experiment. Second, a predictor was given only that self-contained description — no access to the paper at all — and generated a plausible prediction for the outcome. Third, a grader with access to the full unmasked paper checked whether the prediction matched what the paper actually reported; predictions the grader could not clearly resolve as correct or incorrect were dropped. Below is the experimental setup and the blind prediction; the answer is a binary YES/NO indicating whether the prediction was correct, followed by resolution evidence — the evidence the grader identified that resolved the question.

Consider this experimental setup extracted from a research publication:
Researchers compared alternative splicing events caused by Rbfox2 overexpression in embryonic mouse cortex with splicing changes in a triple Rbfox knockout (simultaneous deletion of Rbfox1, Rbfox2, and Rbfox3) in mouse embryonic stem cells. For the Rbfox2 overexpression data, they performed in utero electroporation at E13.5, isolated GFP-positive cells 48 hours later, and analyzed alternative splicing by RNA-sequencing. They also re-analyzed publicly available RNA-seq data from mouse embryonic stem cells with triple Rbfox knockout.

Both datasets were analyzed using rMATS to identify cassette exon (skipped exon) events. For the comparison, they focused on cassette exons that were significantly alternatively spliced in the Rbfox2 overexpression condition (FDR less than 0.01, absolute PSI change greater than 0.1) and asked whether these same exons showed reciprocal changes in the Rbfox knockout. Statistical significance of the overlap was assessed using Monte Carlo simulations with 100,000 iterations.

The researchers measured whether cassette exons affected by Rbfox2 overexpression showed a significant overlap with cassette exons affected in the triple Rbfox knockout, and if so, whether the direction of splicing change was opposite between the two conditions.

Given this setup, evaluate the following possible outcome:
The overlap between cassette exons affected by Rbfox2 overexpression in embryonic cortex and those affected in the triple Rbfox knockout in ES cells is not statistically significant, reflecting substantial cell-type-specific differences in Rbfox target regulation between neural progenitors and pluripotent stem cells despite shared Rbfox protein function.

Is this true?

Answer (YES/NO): NO